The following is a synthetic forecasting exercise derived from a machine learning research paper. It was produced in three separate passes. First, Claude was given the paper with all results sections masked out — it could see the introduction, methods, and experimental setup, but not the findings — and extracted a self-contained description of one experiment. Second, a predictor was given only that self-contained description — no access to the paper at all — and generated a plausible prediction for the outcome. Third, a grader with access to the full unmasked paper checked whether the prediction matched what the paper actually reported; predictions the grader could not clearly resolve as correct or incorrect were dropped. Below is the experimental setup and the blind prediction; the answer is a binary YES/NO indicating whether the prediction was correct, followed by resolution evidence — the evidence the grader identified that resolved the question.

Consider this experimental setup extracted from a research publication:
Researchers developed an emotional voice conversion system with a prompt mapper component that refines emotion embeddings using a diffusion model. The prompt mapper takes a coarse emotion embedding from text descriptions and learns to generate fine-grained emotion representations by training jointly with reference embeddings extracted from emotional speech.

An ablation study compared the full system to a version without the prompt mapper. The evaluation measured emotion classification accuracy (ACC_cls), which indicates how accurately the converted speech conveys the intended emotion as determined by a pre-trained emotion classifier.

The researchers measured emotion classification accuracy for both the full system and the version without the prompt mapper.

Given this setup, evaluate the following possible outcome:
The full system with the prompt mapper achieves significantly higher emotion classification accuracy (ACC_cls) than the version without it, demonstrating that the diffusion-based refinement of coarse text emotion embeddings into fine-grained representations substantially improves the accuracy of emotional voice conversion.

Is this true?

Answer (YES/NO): NO